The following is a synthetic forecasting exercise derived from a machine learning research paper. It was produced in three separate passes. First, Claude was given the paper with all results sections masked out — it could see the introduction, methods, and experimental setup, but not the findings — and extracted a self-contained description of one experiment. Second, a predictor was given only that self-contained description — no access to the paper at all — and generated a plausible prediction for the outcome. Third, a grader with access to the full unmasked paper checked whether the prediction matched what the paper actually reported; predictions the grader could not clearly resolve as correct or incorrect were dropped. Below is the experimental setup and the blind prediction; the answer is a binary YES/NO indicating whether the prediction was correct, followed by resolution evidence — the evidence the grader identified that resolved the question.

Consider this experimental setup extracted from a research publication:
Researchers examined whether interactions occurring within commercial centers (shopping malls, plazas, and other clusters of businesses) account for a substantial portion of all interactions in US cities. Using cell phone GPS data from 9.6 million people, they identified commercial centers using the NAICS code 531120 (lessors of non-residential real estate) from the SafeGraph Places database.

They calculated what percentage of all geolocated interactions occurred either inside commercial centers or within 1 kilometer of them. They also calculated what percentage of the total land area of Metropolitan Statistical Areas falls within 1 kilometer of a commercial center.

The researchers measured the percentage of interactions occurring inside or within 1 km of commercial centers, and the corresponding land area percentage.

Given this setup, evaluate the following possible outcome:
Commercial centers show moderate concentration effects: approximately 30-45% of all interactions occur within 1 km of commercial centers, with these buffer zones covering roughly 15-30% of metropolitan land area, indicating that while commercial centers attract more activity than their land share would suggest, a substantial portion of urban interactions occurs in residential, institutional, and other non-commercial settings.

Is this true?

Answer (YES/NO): NO